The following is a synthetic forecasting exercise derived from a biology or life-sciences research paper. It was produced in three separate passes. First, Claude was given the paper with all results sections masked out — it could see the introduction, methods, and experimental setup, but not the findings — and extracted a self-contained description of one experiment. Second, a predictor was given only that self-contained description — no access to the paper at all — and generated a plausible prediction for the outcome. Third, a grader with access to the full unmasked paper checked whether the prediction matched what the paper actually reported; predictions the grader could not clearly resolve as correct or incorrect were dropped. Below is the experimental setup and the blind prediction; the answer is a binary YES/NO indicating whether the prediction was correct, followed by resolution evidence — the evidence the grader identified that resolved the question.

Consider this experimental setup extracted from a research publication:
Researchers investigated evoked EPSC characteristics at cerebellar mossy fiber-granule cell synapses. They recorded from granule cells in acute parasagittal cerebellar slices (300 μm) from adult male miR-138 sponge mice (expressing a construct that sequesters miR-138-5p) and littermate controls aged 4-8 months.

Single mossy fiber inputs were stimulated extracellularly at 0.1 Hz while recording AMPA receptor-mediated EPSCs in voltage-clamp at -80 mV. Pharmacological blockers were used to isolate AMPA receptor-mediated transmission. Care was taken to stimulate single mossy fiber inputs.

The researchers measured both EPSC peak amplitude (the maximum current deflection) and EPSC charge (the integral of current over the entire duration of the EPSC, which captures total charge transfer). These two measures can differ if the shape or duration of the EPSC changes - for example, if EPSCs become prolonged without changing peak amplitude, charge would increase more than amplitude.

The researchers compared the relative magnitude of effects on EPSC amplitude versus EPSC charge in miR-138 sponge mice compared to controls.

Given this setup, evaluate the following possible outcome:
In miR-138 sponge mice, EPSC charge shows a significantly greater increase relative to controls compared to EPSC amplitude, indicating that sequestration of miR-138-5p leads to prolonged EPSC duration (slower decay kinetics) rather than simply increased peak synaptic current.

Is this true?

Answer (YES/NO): NO